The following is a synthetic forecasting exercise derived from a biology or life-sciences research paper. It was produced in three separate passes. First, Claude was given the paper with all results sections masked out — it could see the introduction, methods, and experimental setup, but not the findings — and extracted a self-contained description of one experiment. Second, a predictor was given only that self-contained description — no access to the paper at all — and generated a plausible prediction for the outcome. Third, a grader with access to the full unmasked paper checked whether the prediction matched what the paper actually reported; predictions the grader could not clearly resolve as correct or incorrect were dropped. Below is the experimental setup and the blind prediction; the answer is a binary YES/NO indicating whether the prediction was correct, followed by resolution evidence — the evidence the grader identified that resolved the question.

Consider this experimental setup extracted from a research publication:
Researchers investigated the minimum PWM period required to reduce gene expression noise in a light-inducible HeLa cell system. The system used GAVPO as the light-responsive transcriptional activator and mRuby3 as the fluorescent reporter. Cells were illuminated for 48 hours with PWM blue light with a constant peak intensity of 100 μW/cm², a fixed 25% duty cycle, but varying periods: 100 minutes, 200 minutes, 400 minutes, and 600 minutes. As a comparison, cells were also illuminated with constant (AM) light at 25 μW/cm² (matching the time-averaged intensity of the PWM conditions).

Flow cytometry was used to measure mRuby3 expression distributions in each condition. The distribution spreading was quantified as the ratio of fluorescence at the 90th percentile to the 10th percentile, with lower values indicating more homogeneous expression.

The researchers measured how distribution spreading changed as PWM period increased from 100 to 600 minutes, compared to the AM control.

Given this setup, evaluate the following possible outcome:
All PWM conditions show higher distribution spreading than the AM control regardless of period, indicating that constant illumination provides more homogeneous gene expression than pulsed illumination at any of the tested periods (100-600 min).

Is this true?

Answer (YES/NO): NO